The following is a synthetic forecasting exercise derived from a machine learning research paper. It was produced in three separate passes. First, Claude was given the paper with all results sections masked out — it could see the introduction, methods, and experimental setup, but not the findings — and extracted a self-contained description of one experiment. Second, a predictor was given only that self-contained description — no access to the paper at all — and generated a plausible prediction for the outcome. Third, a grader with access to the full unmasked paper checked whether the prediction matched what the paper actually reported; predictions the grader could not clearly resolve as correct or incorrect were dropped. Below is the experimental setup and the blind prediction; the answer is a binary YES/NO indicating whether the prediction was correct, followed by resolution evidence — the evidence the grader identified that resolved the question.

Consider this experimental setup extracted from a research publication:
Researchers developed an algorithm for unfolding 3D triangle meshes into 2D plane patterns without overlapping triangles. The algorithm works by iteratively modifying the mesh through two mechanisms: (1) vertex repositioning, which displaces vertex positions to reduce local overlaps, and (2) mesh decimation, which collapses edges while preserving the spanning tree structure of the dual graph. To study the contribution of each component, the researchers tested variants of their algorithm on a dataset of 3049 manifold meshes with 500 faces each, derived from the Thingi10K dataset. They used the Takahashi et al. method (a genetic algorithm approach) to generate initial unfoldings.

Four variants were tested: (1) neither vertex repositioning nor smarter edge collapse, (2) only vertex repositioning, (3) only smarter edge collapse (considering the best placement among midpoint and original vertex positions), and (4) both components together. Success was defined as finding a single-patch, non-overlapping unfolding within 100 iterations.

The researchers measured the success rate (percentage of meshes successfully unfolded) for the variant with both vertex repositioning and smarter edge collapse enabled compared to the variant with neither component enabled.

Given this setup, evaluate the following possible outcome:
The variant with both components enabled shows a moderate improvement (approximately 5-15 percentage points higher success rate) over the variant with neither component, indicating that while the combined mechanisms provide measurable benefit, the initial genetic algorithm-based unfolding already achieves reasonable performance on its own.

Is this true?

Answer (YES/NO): NO